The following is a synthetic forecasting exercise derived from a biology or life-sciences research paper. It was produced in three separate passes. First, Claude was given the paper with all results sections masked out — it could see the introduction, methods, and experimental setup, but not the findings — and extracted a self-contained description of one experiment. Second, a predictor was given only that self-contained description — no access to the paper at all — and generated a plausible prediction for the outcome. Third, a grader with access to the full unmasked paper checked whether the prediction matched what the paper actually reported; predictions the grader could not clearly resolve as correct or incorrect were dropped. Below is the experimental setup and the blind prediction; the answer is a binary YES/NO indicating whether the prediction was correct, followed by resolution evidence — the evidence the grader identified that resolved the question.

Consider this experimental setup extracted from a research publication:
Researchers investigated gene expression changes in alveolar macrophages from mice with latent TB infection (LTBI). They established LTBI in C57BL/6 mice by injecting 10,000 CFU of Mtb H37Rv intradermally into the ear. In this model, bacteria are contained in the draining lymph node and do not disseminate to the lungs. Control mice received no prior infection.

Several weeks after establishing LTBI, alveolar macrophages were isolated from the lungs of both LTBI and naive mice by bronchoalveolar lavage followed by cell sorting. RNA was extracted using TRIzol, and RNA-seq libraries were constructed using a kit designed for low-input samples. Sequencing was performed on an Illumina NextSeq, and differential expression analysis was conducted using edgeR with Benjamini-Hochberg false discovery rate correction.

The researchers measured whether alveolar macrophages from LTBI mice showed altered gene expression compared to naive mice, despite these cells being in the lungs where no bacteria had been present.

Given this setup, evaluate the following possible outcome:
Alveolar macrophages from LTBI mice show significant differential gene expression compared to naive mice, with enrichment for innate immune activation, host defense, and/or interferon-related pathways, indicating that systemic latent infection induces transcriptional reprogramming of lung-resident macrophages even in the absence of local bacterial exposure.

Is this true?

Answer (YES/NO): NO